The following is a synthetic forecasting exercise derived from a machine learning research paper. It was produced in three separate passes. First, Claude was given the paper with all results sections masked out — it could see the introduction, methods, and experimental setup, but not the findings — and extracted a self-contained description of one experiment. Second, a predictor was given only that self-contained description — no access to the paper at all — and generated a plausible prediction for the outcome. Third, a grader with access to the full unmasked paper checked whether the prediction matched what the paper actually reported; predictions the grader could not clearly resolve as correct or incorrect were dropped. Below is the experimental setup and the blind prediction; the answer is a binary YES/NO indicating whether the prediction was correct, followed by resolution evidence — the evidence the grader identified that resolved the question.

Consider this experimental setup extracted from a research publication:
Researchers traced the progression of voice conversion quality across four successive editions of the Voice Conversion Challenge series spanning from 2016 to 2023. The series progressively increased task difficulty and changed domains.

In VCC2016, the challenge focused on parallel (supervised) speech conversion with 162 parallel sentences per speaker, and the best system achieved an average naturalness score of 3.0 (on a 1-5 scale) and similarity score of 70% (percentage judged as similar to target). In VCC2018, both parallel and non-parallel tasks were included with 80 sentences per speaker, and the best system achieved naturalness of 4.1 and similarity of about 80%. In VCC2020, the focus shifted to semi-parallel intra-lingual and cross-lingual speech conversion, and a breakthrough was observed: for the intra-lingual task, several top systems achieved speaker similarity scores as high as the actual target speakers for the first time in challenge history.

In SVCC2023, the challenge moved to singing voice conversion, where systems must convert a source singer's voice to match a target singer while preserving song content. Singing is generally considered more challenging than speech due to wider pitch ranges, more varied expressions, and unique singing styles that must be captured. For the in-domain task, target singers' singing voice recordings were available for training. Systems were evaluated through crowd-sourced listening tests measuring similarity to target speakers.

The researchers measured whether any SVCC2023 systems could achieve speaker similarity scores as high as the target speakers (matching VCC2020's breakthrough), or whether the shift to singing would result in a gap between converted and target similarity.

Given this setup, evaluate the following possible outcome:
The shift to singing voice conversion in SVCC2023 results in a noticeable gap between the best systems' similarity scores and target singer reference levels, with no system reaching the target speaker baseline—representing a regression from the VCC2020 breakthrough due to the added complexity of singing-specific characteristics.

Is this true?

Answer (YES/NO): YES